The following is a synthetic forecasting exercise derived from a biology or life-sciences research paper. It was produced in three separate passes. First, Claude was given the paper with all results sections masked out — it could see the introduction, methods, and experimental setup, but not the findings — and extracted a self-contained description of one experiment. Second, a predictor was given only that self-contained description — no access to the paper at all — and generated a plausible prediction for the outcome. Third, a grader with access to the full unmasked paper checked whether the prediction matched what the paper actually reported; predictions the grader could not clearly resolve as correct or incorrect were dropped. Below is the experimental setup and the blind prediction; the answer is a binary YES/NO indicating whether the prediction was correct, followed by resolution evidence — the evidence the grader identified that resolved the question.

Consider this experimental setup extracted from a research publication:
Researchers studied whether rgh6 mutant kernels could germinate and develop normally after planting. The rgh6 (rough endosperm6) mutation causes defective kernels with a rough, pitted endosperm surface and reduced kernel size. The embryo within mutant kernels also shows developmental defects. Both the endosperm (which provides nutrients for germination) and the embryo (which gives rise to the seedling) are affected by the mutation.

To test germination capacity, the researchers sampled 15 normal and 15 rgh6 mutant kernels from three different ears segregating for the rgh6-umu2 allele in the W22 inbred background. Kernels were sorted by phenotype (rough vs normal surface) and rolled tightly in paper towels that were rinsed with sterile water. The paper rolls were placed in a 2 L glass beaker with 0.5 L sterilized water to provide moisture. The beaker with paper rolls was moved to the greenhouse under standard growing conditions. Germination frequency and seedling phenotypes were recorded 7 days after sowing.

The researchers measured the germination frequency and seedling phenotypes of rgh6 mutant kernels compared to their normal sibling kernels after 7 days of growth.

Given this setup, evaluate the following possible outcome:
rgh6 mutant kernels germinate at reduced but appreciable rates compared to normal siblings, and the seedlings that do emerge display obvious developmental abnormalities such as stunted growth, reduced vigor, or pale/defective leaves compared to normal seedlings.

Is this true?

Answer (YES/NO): NO